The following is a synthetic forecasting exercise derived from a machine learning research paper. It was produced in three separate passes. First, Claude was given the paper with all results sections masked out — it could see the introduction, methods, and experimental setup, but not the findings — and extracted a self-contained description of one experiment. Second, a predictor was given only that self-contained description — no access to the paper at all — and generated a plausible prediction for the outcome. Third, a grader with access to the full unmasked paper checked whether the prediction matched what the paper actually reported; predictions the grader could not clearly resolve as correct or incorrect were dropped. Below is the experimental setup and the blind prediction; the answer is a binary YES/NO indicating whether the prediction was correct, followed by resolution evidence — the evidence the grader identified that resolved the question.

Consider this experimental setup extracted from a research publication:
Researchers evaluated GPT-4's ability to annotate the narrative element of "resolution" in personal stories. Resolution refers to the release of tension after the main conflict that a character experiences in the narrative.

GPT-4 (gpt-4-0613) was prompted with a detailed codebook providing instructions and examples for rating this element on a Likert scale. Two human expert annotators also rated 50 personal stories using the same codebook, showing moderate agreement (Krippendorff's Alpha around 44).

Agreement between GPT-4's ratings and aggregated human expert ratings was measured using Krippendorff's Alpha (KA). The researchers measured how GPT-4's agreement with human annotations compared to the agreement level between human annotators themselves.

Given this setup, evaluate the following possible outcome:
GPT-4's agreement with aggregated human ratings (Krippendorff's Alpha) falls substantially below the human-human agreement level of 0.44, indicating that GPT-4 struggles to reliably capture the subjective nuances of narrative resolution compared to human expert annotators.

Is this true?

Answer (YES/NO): NO